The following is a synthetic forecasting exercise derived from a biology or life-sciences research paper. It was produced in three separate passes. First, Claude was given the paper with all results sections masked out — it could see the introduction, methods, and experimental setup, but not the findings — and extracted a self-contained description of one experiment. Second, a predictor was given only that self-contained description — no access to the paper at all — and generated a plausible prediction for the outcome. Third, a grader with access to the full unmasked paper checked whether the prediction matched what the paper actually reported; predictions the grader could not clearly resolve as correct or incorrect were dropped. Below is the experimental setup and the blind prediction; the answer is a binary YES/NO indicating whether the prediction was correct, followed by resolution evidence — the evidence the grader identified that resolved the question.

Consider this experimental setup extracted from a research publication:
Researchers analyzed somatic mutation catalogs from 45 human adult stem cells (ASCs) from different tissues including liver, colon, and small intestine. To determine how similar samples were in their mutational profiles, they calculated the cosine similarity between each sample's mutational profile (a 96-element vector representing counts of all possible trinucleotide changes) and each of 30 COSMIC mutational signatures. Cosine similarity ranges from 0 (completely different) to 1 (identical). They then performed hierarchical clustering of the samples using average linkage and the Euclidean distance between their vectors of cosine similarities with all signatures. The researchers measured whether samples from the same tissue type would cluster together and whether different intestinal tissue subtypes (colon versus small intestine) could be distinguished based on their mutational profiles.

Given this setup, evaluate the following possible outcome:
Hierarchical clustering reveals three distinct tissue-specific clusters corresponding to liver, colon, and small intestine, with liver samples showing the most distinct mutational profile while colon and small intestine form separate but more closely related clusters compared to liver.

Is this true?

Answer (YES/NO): NO